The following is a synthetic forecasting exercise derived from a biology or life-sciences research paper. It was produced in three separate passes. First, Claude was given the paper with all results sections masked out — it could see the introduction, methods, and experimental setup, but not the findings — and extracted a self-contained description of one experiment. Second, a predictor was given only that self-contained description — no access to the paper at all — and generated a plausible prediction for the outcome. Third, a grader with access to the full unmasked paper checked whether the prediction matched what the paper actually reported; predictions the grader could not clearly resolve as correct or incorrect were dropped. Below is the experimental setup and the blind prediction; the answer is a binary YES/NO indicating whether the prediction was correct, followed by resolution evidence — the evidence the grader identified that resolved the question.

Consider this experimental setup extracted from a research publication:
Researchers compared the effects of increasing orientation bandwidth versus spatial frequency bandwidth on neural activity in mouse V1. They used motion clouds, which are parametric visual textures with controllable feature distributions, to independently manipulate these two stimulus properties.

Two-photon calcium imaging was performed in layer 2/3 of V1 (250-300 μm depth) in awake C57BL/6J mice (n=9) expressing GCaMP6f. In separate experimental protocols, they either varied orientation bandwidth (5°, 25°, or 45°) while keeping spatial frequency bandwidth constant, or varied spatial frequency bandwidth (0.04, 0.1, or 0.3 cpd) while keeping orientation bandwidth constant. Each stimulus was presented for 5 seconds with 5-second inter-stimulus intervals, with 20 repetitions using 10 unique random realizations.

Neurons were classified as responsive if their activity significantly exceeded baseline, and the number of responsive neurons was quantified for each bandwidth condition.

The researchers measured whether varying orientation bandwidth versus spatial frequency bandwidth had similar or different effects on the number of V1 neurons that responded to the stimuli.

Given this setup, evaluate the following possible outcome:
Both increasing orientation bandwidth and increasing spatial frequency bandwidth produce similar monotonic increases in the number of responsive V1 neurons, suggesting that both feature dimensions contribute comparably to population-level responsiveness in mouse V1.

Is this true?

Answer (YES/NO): NO